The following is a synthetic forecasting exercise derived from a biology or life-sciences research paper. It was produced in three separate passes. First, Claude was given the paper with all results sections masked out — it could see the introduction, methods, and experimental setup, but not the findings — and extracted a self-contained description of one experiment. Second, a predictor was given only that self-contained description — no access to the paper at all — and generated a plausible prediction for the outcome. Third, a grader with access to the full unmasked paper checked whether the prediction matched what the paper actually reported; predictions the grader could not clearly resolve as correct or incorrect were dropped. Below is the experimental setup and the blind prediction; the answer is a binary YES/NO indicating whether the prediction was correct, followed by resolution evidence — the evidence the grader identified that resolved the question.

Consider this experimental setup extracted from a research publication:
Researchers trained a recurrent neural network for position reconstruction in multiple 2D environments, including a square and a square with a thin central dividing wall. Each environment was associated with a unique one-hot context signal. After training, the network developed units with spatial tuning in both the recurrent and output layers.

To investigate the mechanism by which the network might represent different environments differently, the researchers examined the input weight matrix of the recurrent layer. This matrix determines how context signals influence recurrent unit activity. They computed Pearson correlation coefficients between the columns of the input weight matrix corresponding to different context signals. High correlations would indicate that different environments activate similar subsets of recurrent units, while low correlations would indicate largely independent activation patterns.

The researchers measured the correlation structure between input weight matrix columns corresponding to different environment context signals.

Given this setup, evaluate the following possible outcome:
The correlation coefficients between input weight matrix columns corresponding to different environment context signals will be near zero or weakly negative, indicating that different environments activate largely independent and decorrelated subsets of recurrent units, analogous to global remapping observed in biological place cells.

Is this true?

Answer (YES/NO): YES